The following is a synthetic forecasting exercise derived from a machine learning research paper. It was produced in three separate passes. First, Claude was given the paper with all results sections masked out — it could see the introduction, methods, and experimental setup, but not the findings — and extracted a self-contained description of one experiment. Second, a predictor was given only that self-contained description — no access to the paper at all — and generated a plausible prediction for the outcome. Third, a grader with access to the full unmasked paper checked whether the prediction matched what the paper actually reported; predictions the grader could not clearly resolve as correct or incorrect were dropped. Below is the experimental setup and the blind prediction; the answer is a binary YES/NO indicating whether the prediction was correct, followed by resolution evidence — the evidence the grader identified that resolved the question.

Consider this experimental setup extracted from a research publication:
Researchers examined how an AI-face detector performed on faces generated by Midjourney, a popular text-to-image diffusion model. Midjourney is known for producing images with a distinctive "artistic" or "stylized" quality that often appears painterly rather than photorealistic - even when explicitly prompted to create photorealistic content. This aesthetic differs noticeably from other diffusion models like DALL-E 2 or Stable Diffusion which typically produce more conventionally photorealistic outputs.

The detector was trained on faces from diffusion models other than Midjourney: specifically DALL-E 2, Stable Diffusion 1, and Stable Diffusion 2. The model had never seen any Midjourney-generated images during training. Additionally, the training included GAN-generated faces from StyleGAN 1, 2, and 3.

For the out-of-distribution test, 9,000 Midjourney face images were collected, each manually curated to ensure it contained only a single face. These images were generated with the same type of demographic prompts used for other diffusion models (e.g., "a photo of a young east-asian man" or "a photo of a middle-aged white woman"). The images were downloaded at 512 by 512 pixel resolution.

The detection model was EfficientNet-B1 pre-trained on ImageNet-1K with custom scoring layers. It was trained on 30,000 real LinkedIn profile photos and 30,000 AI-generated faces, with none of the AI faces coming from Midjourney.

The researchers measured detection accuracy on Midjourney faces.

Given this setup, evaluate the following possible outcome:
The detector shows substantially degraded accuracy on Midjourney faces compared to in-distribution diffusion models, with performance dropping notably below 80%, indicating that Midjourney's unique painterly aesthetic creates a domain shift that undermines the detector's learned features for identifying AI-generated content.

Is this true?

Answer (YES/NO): YES